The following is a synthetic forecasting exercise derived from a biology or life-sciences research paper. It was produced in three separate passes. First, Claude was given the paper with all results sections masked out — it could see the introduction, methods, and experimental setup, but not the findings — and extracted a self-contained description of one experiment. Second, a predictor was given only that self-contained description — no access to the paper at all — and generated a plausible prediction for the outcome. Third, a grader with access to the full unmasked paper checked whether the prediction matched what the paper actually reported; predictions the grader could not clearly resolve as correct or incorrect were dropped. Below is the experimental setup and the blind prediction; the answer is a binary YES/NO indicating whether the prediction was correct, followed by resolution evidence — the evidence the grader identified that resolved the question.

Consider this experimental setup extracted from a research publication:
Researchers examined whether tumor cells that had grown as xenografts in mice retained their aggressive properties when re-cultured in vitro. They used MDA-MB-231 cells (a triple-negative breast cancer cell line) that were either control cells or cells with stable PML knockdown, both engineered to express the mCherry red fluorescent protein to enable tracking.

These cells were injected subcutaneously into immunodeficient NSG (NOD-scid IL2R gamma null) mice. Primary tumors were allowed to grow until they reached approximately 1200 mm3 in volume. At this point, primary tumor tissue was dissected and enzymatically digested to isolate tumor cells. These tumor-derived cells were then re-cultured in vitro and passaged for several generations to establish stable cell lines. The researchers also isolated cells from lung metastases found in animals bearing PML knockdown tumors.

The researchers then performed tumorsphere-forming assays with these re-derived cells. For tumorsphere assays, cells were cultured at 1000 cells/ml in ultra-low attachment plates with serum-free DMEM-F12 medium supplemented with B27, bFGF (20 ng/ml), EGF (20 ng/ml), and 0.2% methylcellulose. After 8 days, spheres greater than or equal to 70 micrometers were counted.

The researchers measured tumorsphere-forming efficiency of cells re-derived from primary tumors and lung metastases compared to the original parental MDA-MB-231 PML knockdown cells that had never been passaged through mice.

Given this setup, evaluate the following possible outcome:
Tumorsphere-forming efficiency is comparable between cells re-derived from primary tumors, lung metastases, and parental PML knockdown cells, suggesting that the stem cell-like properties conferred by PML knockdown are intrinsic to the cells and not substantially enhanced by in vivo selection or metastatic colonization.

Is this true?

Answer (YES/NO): NO